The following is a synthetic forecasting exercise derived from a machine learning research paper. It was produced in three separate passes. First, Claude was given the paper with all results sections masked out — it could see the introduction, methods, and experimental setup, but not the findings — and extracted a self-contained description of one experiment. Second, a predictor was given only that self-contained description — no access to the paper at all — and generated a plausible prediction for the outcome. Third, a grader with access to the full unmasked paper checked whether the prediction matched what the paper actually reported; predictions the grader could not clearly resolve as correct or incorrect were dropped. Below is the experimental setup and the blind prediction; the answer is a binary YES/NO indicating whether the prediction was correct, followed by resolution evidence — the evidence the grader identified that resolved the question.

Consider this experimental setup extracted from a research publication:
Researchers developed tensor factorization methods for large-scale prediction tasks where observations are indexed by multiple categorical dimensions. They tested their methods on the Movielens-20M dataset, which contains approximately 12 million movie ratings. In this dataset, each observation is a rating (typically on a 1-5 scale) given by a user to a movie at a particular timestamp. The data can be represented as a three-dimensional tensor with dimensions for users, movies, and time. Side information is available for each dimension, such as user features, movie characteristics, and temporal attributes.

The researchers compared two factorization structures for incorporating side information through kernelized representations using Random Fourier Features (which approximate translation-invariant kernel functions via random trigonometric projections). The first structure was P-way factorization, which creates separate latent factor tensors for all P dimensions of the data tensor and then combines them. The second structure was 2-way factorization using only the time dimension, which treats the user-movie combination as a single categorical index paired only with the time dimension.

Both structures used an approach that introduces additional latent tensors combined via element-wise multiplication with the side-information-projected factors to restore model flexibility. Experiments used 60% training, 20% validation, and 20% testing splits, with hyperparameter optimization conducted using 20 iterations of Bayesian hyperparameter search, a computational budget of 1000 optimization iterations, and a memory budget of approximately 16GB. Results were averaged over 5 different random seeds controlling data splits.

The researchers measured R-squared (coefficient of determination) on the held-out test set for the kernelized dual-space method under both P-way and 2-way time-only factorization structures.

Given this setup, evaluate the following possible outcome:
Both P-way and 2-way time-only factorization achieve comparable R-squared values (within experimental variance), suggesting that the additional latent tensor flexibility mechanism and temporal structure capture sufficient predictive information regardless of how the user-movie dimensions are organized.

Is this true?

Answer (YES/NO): NO